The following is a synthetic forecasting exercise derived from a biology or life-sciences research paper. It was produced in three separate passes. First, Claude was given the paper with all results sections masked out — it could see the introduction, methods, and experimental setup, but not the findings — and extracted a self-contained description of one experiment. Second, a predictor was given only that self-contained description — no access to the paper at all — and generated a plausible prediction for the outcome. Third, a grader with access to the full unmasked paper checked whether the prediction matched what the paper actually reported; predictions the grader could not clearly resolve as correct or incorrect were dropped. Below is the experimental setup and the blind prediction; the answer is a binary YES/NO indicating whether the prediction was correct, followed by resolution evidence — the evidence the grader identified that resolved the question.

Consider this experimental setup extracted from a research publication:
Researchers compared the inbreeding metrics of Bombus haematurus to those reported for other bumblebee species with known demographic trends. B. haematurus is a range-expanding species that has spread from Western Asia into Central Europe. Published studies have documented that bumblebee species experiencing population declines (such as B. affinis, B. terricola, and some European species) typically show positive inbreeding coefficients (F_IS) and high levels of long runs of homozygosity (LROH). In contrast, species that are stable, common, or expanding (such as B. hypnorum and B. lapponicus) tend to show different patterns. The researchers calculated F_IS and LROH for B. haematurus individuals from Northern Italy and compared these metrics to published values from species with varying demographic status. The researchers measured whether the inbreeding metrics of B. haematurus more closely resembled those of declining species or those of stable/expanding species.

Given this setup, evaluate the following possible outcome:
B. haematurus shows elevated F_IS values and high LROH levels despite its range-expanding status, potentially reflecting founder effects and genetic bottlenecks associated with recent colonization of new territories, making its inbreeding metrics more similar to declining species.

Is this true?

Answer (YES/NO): NO